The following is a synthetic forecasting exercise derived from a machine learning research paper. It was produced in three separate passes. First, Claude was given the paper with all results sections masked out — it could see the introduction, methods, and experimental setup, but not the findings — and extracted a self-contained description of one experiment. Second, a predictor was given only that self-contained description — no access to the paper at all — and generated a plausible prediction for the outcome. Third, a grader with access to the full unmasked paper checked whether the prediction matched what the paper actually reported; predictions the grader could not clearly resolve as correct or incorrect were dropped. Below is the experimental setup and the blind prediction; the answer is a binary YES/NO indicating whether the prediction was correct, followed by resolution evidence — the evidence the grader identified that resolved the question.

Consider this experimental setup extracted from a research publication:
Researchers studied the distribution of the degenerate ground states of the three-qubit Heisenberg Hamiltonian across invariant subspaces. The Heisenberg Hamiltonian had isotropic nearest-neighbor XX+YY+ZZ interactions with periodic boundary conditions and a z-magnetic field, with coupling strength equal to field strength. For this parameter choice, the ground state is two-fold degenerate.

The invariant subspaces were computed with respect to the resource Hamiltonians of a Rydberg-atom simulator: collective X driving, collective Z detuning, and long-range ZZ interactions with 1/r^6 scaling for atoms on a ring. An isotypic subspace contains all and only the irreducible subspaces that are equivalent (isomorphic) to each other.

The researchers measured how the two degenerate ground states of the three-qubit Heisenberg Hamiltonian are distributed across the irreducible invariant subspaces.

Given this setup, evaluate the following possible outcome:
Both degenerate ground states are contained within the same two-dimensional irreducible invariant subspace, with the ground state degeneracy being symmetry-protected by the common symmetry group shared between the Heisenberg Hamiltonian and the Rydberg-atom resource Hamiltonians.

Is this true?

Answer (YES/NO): NO